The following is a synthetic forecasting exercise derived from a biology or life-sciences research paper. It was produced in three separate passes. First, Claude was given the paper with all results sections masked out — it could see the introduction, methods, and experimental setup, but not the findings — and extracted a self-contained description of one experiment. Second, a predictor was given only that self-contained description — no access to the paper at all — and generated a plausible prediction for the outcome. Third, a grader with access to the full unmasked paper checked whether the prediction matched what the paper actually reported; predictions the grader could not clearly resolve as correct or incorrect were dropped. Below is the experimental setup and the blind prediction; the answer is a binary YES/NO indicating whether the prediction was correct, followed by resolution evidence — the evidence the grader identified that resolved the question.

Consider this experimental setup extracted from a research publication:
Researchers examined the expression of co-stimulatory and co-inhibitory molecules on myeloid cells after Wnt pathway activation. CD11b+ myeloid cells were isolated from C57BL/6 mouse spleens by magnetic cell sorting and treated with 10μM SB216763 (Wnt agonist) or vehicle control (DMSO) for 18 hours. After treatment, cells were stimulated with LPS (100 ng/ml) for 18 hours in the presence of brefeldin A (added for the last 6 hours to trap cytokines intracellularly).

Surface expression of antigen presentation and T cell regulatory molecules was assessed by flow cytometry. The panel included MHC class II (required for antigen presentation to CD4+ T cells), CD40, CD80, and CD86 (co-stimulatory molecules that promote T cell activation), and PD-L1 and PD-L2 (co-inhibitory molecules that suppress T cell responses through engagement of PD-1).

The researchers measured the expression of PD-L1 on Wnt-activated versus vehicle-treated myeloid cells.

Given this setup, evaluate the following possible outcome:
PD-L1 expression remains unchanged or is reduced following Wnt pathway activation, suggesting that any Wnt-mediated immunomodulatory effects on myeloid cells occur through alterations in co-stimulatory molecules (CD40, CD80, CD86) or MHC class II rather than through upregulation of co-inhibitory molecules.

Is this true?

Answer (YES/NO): NO